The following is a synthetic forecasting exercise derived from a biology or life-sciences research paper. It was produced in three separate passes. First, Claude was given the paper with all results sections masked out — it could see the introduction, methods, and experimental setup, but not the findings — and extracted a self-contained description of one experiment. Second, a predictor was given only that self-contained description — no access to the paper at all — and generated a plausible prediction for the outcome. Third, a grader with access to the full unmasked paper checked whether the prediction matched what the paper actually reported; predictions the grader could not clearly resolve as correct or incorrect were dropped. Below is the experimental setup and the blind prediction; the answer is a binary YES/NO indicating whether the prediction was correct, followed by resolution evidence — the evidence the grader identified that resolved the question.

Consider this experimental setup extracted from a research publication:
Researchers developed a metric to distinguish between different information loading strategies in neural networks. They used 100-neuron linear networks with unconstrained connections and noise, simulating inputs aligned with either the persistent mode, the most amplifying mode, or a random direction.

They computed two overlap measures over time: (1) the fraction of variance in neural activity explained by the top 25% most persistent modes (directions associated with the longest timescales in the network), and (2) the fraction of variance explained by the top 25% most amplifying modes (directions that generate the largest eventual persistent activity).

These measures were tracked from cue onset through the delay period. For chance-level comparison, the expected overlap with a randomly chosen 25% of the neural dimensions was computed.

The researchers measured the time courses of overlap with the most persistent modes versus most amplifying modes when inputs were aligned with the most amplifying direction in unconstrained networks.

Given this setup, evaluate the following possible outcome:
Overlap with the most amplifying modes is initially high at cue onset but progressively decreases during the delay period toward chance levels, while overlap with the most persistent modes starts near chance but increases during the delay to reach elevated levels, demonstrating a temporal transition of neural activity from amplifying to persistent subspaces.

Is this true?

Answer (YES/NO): YES